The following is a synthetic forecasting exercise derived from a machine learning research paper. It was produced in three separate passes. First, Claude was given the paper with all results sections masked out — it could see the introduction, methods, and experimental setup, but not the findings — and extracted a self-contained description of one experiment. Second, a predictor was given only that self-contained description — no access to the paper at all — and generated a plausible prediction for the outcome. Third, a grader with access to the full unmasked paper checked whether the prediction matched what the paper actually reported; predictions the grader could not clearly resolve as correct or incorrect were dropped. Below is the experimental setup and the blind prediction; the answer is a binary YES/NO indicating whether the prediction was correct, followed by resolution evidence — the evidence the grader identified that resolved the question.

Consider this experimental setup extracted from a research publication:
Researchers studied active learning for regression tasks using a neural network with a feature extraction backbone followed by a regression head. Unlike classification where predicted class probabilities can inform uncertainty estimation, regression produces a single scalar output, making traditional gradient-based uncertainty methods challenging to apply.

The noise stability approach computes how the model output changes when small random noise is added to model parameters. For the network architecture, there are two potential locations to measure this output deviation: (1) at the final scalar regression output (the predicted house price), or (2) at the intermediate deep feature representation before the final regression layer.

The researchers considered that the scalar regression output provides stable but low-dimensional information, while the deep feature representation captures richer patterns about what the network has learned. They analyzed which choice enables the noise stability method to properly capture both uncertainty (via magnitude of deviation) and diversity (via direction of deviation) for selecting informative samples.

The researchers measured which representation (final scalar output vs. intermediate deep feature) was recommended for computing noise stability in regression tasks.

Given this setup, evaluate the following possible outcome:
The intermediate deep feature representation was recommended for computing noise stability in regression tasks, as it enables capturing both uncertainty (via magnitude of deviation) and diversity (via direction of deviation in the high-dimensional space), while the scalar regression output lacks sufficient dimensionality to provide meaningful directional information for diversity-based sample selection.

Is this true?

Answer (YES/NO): YES